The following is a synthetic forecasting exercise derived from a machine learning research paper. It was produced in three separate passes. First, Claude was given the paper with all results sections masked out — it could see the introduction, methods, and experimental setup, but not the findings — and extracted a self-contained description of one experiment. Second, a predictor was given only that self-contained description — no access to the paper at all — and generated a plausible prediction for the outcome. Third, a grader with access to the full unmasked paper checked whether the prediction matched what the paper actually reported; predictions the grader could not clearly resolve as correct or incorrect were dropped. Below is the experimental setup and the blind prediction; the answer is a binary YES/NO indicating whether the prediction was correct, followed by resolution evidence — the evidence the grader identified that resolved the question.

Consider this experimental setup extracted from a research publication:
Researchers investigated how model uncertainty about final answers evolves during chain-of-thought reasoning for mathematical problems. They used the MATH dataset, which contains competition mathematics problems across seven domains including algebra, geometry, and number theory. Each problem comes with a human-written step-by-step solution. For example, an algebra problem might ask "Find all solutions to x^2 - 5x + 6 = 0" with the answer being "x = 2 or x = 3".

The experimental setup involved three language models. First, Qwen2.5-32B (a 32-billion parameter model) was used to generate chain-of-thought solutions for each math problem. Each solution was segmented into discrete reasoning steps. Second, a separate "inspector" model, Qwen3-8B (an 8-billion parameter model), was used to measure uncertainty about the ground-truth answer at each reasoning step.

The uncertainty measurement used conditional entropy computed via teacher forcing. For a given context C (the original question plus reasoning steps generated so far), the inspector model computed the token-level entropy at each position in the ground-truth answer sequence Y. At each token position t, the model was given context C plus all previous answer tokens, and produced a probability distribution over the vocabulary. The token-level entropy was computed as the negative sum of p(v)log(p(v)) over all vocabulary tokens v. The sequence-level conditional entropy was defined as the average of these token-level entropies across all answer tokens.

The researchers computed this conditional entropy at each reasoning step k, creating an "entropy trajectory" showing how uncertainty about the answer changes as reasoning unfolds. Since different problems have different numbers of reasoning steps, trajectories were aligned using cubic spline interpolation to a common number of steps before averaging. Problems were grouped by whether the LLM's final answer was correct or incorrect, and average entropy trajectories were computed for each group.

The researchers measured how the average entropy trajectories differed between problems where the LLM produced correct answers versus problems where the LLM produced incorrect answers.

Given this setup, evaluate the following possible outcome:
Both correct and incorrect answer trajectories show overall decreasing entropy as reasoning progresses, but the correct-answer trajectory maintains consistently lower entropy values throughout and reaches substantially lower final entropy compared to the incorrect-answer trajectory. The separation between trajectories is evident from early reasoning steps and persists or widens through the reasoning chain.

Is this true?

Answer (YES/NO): NO